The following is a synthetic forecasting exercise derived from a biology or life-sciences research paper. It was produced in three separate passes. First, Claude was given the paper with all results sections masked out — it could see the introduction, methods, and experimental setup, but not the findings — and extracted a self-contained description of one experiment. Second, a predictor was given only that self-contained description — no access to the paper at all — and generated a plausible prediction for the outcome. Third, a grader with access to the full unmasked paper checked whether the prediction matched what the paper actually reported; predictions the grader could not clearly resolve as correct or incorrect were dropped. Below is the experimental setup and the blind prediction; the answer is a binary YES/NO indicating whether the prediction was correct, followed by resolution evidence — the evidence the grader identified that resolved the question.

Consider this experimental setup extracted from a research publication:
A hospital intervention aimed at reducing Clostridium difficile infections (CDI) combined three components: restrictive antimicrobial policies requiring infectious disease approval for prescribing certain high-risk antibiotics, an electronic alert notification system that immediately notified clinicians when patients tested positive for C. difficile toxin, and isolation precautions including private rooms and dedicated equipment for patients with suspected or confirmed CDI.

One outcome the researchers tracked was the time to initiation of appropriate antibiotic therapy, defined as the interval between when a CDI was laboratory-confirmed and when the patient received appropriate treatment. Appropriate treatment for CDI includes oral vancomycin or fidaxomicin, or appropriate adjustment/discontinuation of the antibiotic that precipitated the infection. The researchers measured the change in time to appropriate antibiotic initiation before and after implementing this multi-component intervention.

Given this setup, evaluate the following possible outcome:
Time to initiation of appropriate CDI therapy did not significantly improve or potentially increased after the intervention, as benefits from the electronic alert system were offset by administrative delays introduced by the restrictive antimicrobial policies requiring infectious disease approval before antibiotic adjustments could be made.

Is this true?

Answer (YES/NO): NO